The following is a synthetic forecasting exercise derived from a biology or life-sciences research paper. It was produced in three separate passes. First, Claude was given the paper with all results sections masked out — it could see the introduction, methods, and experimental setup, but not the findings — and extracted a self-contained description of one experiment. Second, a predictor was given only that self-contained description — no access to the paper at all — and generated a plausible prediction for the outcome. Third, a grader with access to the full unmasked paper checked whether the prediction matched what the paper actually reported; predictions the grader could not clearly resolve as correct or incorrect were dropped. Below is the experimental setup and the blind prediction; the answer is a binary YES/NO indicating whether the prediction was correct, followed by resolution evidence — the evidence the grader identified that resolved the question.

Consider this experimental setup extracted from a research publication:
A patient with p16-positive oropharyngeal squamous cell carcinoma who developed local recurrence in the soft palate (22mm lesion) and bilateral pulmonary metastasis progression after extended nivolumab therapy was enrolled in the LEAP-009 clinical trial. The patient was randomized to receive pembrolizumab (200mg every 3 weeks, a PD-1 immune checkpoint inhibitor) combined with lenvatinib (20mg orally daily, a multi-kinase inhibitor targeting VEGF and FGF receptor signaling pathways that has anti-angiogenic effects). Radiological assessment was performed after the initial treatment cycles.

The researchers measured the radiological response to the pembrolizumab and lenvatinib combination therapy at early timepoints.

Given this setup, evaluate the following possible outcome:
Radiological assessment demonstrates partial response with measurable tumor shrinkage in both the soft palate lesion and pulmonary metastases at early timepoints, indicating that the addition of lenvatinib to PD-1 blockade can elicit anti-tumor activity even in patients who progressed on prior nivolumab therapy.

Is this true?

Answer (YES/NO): YES